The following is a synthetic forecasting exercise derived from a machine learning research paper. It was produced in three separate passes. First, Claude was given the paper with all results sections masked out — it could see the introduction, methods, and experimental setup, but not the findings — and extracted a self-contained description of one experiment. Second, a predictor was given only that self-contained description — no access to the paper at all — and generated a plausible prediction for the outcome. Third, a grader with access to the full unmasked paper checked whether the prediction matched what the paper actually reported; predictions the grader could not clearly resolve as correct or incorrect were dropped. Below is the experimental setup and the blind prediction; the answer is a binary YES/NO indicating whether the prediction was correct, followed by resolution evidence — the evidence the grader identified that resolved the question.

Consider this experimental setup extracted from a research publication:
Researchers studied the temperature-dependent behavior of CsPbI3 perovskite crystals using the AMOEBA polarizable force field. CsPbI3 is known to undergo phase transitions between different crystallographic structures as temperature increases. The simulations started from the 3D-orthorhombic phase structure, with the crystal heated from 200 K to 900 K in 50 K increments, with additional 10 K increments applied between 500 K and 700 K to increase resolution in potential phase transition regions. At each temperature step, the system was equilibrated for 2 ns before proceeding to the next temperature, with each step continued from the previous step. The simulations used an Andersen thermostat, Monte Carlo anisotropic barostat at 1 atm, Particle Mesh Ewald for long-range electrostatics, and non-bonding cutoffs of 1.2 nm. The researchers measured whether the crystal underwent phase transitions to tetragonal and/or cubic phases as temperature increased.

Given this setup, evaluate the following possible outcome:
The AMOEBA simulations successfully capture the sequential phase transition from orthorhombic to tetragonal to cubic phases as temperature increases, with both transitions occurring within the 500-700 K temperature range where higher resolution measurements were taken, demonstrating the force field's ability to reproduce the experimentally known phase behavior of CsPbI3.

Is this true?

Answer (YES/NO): YES